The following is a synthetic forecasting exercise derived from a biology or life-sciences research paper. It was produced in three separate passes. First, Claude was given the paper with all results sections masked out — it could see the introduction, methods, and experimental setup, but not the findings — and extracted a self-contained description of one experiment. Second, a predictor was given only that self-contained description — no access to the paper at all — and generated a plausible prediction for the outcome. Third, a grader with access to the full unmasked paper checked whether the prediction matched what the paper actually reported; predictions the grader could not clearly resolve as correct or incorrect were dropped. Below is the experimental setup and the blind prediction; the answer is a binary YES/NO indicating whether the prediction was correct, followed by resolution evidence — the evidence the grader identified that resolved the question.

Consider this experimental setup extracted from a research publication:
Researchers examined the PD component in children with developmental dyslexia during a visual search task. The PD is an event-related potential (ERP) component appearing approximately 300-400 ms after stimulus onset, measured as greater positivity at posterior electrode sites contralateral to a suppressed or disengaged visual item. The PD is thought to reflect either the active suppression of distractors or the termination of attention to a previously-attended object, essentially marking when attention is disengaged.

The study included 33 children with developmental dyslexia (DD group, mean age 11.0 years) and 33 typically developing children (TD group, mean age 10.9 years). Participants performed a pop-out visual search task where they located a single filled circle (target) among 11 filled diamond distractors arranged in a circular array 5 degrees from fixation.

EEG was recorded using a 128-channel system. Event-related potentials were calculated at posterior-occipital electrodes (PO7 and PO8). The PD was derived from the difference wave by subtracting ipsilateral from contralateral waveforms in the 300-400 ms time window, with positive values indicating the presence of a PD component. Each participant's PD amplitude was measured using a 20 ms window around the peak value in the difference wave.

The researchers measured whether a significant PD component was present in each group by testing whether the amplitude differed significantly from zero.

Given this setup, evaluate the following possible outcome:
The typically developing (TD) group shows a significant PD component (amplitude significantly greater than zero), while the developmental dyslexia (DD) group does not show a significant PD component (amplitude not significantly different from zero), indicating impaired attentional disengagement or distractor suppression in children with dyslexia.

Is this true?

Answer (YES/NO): YES